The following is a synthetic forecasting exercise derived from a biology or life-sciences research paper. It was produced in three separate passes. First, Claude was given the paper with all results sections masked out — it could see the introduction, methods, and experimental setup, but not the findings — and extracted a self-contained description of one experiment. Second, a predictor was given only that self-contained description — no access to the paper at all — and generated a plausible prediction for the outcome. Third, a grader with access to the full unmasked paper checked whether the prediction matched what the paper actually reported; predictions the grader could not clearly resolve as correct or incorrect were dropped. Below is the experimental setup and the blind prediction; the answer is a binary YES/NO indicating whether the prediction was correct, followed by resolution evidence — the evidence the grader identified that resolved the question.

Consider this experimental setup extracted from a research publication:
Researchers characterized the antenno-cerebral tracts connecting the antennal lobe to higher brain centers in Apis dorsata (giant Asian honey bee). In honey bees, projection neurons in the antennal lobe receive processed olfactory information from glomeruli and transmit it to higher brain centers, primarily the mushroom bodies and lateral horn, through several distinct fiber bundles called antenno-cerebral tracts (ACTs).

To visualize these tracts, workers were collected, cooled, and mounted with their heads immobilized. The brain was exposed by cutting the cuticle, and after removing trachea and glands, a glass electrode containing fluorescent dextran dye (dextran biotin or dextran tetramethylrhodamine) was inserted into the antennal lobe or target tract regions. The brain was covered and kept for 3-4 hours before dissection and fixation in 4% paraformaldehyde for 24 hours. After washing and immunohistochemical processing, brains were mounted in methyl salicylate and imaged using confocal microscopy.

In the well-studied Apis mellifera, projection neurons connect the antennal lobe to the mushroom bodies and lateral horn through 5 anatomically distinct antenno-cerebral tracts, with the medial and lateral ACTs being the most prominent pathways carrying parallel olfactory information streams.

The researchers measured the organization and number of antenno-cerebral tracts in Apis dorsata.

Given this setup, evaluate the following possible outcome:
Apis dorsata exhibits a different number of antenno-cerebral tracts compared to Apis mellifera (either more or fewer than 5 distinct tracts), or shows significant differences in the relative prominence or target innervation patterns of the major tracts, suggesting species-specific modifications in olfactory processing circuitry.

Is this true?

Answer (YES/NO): NO